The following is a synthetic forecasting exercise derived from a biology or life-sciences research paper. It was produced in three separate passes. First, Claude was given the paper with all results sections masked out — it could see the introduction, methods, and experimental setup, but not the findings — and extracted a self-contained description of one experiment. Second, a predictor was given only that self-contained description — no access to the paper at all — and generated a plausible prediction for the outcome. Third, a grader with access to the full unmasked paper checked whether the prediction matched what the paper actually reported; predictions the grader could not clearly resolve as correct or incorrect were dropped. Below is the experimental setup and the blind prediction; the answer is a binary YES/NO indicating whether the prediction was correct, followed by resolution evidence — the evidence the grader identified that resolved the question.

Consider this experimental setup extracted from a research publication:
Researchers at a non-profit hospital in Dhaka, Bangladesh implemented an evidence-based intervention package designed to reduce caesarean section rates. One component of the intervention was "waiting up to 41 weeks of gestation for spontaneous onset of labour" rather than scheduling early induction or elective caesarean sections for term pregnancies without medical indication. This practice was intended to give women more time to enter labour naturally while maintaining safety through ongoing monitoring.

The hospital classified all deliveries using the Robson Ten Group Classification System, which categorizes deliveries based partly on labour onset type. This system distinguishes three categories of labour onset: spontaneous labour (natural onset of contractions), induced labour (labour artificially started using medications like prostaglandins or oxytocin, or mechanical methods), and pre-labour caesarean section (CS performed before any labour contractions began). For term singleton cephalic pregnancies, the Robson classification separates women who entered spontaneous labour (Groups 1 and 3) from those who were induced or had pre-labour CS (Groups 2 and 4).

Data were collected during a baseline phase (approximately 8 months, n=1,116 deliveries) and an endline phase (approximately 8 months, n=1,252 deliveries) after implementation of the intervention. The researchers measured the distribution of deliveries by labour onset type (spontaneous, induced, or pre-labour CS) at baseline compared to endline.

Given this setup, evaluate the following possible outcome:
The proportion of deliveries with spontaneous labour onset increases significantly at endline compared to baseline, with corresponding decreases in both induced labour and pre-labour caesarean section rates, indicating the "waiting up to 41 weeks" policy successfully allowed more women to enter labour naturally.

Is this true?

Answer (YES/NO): YES